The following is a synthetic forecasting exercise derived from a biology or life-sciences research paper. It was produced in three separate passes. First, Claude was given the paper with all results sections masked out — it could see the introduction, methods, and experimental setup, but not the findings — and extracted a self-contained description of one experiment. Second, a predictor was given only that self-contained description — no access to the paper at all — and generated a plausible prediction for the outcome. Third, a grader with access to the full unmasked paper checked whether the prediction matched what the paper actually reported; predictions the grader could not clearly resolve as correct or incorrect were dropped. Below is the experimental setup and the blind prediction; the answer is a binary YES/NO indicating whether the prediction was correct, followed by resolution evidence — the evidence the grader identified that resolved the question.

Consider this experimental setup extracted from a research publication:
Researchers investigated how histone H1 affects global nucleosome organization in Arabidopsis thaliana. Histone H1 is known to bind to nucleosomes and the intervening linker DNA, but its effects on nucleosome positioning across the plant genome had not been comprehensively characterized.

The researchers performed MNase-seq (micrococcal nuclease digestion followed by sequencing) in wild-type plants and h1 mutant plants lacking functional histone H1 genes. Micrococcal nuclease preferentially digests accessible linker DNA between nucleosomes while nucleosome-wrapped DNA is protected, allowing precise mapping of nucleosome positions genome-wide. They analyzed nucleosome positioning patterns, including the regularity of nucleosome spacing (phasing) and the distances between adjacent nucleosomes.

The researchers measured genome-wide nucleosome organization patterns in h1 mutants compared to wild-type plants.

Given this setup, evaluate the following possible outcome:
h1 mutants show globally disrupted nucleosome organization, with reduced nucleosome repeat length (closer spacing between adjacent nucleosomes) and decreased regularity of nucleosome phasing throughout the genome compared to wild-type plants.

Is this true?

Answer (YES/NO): NO